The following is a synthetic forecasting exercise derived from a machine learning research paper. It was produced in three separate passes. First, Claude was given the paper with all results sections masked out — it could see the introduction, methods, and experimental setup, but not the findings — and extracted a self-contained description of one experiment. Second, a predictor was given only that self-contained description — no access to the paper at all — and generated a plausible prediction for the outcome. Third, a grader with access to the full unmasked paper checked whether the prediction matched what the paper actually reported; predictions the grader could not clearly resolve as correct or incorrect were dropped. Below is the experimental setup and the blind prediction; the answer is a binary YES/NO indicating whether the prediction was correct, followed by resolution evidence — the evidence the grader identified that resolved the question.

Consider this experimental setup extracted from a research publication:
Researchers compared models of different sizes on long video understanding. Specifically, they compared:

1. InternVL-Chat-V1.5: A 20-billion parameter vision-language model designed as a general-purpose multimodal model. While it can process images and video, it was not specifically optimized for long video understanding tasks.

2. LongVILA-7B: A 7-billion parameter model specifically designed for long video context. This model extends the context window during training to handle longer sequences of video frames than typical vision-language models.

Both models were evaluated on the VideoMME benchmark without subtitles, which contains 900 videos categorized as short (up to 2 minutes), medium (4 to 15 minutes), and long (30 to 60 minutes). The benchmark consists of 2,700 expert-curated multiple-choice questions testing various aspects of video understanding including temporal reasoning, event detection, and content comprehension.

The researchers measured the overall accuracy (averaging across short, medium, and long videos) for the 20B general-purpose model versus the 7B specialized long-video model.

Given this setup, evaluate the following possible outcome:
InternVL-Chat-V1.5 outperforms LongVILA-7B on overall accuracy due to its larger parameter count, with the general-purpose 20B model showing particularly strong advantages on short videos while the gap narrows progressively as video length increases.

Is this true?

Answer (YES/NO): NO